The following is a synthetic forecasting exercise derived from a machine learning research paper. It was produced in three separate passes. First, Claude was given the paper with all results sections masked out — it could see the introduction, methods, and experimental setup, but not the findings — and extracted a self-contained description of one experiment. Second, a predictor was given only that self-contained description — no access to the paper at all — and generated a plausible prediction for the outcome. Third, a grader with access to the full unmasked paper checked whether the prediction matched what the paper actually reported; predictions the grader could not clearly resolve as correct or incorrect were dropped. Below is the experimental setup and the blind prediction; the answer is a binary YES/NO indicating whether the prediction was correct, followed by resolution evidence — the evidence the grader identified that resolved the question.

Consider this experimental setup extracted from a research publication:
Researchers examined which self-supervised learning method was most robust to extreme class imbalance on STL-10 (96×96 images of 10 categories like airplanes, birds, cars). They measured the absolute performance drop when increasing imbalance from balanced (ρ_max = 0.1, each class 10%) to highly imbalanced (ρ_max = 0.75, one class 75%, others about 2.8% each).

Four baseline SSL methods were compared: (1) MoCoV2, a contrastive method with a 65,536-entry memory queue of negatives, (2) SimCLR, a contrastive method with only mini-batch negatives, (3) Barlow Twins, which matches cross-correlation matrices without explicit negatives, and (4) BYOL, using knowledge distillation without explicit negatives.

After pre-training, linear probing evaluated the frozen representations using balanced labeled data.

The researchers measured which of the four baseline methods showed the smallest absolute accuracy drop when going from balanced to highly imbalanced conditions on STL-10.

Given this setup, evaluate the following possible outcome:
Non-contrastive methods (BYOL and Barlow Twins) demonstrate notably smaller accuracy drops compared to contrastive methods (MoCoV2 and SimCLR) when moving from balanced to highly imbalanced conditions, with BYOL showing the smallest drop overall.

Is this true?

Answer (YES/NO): NO